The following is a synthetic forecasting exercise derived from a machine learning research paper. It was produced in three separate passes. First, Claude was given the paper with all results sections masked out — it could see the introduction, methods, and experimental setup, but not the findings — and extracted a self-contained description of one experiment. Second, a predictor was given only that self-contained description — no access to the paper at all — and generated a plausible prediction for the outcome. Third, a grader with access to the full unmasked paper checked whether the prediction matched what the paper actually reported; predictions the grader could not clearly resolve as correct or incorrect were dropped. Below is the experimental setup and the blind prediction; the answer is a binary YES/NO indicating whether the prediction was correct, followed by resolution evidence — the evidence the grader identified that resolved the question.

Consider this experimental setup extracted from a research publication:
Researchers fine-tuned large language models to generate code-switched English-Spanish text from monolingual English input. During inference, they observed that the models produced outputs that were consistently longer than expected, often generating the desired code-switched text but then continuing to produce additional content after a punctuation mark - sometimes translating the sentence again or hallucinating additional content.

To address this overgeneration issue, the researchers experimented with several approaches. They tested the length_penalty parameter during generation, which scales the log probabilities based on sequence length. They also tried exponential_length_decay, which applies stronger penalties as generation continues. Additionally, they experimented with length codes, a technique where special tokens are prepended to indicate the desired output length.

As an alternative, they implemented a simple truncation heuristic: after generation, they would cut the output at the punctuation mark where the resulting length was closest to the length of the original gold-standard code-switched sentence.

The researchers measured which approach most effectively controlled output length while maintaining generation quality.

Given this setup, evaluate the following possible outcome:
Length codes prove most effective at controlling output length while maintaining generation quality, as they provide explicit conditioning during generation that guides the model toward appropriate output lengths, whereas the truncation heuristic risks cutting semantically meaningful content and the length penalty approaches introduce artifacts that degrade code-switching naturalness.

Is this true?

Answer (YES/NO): NO